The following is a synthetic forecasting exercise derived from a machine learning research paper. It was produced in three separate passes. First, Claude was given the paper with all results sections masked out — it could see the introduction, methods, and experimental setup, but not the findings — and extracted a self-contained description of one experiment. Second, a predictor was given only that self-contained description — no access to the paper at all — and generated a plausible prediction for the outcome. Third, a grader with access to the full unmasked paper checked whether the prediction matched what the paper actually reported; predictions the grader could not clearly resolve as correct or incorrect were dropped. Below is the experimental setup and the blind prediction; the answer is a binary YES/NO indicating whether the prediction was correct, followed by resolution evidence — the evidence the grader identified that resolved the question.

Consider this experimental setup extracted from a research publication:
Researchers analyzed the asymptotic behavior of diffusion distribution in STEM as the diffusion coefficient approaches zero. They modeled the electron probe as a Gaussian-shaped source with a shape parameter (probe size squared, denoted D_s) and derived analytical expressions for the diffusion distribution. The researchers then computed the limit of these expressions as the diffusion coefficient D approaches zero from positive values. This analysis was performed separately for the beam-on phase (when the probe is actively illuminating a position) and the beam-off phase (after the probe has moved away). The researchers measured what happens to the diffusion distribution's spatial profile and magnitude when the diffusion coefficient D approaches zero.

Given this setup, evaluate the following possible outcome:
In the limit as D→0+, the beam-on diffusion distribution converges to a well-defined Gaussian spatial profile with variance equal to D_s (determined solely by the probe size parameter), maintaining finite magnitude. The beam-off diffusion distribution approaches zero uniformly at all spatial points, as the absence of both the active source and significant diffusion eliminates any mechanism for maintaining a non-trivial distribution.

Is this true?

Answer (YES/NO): NO